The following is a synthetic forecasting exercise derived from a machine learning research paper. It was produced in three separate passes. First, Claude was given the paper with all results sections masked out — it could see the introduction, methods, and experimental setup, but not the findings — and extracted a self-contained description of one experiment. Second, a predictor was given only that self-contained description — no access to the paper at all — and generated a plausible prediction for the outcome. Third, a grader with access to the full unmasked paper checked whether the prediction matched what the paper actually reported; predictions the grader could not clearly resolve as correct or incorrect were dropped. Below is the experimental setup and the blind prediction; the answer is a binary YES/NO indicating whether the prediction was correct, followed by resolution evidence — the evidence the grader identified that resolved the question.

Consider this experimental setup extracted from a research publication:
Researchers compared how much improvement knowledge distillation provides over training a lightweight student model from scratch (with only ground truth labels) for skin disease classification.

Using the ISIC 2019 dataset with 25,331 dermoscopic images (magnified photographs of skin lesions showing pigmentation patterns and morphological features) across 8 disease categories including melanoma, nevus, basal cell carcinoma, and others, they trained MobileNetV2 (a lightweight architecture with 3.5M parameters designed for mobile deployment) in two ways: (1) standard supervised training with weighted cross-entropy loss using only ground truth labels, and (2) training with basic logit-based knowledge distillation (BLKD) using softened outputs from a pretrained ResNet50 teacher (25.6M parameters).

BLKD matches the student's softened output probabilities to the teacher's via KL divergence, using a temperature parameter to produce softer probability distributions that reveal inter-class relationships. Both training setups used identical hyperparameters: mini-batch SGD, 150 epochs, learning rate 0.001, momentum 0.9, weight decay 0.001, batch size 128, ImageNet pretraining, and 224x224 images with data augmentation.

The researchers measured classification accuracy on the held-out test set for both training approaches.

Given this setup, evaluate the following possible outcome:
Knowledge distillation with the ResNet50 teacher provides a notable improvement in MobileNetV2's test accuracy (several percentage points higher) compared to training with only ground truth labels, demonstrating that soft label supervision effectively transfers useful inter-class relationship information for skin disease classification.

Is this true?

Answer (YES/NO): YES